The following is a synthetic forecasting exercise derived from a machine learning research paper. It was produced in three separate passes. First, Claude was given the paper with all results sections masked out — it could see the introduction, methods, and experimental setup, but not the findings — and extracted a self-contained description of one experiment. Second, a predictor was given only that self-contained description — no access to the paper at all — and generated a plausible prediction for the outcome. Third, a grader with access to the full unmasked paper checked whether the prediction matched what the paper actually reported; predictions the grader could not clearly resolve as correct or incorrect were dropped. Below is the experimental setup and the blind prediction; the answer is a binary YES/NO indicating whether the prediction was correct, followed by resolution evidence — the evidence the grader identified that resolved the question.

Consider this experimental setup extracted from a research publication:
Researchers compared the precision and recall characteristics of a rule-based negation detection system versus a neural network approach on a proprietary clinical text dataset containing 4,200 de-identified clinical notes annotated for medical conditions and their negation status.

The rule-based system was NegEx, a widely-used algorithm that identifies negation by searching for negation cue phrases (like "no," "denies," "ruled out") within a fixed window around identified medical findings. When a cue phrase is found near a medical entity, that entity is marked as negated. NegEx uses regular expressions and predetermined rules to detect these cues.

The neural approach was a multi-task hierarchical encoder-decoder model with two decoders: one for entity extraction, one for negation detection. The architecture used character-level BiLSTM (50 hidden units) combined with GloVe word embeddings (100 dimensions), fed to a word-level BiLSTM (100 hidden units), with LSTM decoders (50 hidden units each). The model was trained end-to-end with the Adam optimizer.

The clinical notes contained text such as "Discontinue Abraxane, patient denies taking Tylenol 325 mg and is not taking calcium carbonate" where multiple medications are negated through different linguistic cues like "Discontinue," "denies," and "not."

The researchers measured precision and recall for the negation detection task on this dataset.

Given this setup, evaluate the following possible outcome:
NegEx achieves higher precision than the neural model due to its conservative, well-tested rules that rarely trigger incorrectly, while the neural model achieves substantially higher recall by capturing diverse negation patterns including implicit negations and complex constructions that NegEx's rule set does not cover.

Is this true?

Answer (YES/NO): NO